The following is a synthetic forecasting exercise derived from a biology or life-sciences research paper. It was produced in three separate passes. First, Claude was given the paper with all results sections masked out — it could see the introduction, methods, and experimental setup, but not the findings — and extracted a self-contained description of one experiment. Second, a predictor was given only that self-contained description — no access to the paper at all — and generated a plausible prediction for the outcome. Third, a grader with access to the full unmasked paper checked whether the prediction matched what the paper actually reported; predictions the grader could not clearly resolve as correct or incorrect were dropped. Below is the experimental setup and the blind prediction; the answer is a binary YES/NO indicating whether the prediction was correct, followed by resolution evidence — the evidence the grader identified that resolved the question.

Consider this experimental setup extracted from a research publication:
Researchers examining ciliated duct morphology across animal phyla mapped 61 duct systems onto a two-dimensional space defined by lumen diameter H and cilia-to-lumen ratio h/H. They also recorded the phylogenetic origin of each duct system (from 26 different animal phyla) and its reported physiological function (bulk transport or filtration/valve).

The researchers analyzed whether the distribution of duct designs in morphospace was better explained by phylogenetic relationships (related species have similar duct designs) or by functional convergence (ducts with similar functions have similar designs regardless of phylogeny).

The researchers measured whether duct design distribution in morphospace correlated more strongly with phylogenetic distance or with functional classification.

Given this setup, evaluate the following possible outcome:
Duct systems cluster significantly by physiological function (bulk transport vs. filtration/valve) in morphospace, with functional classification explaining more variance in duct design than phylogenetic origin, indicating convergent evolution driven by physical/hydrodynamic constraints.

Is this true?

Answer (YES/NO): YES